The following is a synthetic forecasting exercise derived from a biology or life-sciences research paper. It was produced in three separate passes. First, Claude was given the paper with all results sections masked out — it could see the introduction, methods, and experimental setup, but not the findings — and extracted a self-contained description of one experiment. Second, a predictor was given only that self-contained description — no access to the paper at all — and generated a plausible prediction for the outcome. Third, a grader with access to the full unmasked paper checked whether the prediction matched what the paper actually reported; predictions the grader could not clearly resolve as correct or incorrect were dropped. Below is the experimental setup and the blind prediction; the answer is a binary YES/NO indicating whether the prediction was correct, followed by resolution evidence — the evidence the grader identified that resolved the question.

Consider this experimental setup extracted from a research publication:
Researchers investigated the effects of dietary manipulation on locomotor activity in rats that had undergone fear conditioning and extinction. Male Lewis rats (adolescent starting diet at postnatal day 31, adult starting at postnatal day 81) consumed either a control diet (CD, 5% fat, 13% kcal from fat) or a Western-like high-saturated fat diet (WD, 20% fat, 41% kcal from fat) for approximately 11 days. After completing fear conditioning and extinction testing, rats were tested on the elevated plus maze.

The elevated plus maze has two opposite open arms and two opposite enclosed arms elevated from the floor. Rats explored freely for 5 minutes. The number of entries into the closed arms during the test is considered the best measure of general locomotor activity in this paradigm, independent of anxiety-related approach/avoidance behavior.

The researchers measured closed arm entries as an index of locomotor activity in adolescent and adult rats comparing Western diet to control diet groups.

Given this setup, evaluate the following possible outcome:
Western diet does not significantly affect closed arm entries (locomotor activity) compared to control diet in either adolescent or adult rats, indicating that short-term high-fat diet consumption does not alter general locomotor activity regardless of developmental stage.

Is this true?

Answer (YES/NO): YES